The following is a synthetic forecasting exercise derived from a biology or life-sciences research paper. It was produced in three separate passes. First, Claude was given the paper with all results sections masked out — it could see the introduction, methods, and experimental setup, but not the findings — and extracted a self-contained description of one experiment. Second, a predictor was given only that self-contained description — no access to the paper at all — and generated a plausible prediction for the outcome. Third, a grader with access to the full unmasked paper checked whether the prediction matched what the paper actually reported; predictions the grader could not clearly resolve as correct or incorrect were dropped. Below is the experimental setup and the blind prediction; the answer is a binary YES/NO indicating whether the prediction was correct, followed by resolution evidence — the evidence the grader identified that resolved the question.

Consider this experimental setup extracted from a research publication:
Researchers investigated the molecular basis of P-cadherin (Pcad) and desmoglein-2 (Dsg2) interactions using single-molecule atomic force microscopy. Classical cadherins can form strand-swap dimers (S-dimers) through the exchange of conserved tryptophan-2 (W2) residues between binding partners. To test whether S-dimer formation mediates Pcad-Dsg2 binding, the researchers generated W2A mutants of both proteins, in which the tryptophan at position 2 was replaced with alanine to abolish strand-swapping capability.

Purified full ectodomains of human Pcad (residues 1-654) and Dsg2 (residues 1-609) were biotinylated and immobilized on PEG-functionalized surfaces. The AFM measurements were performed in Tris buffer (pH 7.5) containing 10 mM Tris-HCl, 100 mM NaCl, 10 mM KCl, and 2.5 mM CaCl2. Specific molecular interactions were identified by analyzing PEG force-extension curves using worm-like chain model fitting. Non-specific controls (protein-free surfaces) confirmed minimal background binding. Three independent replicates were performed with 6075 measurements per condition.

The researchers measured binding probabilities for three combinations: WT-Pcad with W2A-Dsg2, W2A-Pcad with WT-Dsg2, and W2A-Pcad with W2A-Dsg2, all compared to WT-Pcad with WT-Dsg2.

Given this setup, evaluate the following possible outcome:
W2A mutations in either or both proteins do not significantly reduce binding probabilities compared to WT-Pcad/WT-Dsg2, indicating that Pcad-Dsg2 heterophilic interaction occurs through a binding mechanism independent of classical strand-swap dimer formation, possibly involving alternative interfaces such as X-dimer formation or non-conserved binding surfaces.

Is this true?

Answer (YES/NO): NO